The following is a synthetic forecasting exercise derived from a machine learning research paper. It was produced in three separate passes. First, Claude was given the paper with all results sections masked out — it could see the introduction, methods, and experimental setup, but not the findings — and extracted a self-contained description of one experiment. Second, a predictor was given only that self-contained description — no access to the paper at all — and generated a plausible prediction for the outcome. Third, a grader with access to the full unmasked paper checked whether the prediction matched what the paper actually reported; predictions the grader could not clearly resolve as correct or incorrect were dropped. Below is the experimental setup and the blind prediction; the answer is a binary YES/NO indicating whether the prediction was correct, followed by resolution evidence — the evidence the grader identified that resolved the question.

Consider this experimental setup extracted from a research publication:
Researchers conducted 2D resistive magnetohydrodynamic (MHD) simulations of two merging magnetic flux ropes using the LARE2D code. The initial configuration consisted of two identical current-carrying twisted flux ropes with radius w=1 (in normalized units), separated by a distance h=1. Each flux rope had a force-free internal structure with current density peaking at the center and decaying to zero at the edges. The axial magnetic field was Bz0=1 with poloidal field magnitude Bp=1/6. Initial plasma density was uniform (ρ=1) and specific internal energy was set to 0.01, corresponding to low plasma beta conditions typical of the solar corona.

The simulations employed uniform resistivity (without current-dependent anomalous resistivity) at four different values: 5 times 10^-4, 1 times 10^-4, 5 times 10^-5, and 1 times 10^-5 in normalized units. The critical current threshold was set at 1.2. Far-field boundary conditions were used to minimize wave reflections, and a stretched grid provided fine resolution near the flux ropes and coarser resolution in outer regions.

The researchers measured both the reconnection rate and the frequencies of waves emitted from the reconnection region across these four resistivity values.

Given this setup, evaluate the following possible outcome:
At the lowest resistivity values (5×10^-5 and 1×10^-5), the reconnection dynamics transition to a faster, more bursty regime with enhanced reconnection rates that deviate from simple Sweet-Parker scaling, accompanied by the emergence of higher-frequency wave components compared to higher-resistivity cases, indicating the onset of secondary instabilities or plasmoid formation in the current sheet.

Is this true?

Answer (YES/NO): NO